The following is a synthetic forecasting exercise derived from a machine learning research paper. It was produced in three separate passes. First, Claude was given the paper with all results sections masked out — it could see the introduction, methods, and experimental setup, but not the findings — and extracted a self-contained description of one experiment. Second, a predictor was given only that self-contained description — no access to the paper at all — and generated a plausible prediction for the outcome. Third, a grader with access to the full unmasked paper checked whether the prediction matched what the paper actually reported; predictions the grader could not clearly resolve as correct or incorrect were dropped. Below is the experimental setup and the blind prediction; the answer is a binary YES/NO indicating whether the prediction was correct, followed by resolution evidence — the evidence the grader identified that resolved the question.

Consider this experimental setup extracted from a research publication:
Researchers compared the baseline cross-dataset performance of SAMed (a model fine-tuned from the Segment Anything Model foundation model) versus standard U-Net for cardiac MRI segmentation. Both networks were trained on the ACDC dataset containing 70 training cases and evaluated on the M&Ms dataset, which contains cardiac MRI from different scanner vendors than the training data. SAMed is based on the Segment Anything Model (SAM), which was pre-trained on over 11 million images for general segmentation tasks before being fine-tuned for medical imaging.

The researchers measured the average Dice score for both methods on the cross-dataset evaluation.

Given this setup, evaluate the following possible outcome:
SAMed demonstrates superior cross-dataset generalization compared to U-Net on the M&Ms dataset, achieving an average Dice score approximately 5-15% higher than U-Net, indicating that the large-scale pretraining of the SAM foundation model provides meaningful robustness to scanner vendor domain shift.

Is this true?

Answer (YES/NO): YES